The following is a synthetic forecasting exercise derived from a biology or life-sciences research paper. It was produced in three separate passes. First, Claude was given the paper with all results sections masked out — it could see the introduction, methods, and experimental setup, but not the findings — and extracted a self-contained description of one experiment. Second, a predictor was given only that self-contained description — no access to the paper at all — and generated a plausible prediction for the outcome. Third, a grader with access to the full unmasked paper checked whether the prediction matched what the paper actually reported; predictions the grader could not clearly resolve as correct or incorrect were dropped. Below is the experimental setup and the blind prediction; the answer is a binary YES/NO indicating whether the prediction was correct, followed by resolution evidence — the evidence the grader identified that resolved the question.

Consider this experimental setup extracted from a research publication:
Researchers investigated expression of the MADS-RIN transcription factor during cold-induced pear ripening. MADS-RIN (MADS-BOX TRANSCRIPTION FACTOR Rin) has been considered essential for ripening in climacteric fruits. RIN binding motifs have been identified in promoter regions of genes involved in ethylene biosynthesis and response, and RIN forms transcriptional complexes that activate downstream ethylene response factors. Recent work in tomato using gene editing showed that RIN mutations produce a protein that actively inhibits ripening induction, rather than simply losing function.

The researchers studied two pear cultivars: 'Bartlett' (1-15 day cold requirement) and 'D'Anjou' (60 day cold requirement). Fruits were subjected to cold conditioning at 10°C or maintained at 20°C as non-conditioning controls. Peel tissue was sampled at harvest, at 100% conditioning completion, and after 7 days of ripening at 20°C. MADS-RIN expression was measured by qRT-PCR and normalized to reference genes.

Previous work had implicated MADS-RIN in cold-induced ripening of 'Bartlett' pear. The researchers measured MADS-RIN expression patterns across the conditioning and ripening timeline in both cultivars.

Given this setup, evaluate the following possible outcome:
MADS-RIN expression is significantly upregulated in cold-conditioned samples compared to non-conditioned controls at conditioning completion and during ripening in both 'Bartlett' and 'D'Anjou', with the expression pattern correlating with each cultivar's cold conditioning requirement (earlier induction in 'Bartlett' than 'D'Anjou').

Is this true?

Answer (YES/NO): NO